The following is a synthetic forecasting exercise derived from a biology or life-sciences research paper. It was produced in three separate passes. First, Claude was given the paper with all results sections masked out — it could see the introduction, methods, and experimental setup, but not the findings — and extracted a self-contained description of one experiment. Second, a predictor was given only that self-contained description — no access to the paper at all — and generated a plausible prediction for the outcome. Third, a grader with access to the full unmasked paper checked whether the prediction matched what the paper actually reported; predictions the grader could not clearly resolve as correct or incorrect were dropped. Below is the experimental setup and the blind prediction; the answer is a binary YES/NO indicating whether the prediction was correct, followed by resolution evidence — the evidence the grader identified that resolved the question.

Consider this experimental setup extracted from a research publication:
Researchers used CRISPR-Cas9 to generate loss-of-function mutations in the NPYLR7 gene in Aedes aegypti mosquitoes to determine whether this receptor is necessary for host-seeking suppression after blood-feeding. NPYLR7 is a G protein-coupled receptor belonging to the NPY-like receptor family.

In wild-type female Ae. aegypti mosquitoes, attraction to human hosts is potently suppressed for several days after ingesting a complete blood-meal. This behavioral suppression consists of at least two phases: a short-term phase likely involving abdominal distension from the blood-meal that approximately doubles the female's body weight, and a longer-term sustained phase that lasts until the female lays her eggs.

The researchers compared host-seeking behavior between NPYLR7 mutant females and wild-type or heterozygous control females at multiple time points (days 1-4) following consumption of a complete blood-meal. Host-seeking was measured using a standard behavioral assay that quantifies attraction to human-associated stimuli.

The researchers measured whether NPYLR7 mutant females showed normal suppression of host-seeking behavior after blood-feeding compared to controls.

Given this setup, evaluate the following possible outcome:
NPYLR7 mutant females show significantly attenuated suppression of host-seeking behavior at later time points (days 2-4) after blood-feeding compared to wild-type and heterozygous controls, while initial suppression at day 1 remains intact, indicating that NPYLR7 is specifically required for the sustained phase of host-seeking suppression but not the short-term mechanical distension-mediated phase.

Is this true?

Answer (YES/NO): YES